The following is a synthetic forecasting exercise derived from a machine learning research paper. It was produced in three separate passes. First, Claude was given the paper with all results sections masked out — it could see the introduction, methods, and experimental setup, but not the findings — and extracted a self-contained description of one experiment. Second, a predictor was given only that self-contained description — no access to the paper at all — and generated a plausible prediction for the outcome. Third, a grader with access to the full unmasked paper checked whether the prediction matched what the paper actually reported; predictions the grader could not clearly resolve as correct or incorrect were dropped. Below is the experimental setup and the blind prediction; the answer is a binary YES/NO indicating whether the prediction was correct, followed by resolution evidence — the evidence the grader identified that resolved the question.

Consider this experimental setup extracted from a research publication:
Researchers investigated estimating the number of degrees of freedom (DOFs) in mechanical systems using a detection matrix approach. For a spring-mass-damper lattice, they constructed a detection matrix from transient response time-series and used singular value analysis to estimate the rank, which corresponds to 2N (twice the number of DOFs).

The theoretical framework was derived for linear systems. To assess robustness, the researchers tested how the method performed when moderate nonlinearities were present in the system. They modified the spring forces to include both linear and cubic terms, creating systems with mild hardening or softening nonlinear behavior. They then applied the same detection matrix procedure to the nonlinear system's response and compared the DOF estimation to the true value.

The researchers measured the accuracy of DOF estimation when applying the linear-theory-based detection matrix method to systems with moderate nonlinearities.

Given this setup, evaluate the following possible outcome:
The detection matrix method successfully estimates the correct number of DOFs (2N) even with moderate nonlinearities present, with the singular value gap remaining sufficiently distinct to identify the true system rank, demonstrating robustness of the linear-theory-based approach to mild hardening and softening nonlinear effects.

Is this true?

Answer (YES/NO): YES